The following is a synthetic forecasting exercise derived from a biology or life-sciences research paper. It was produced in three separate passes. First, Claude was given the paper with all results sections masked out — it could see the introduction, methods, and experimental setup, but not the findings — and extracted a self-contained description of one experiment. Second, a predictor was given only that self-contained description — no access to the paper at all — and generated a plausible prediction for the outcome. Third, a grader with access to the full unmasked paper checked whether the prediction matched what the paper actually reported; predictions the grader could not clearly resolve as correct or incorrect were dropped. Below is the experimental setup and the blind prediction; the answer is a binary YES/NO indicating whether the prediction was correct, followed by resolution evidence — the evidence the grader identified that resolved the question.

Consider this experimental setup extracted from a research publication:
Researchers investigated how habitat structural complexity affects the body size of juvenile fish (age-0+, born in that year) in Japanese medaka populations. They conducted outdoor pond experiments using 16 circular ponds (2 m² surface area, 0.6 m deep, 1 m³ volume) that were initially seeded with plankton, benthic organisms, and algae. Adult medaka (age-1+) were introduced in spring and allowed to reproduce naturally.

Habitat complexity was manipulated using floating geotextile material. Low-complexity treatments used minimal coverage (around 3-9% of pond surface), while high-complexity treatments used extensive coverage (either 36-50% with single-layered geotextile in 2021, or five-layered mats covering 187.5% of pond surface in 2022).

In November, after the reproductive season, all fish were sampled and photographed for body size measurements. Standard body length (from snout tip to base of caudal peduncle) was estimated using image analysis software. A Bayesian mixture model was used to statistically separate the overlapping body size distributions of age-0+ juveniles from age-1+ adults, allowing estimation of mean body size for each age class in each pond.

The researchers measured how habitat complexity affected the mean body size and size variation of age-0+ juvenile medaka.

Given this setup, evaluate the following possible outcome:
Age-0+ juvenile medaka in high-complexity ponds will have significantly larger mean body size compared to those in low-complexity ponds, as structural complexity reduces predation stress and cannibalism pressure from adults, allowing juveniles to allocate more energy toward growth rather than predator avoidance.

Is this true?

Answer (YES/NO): NO